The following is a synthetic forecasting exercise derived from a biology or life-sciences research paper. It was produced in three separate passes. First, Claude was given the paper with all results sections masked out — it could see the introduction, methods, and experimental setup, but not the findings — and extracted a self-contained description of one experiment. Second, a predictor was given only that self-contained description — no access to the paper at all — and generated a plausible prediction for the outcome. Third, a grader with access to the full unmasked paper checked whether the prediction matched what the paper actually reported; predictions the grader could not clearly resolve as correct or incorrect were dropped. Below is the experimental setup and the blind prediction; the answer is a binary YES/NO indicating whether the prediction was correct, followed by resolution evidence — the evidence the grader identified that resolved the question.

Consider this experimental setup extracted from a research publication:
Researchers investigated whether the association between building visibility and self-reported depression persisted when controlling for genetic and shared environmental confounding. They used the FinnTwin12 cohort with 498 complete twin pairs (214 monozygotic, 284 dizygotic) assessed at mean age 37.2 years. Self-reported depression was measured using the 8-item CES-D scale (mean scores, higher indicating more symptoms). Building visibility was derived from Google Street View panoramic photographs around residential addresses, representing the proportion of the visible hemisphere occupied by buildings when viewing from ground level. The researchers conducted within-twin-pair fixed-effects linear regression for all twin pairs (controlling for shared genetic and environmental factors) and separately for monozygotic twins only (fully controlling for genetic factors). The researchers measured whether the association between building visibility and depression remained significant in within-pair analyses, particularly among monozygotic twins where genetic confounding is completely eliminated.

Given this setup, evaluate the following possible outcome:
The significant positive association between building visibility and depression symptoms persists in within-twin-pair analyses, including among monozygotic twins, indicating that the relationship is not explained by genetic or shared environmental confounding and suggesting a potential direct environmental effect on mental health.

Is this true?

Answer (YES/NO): NO